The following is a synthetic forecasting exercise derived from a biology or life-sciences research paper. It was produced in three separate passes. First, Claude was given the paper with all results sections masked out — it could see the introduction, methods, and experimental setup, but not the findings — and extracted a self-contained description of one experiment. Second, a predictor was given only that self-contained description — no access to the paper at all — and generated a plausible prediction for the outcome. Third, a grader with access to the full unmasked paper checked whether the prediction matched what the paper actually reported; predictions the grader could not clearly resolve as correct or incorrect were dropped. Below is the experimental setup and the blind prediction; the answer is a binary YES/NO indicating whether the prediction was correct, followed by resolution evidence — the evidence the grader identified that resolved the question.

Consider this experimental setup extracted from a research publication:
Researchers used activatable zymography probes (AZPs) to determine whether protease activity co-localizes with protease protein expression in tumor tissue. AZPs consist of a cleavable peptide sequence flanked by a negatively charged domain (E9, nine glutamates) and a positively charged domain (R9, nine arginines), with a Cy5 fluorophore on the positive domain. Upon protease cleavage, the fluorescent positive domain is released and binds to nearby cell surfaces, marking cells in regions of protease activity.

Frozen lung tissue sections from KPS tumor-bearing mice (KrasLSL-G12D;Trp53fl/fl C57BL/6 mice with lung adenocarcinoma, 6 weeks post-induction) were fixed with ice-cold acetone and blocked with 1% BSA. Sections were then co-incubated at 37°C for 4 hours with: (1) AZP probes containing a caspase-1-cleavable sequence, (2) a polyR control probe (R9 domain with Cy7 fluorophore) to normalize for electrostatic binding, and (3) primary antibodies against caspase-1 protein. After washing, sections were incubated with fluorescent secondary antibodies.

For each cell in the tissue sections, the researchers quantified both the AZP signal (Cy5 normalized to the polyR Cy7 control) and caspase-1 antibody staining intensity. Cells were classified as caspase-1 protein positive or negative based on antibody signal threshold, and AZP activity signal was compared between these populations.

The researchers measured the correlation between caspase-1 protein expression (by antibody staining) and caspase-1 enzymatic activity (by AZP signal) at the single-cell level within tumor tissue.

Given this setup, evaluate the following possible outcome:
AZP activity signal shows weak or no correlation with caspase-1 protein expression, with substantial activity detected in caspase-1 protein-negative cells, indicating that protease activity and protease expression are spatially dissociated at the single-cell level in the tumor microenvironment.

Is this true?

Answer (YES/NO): NO